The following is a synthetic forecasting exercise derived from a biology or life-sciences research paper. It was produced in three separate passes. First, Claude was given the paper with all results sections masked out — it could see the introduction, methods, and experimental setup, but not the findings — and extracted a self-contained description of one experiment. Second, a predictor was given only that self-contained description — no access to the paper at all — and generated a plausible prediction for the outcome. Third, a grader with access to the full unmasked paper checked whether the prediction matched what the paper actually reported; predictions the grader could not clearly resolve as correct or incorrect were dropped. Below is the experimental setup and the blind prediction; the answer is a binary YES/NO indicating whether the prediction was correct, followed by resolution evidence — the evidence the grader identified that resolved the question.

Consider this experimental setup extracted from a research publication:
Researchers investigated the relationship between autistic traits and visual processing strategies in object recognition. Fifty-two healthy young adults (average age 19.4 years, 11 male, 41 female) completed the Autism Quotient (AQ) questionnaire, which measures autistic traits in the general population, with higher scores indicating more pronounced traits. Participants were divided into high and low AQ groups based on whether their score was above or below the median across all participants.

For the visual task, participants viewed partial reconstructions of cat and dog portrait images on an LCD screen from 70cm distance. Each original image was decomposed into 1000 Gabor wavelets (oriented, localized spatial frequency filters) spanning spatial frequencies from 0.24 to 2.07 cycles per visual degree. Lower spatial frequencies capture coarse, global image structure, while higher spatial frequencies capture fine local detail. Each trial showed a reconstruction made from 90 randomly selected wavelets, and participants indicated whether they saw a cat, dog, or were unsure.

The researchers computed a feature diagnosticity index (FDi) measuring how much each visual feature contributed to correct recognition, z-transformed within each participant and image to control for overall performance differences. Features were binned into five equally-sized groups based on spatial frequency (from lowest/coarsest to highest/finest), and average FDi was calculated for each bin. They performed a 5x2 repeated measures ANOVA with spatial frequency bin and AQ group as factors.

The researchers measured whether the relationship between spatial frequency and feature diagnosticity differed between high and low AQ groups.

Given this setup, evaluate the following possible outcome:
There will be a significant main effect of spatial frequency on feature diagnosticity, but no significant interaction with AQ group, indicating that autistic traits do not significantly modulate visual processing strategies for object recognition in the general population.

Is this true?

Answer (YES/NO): NO